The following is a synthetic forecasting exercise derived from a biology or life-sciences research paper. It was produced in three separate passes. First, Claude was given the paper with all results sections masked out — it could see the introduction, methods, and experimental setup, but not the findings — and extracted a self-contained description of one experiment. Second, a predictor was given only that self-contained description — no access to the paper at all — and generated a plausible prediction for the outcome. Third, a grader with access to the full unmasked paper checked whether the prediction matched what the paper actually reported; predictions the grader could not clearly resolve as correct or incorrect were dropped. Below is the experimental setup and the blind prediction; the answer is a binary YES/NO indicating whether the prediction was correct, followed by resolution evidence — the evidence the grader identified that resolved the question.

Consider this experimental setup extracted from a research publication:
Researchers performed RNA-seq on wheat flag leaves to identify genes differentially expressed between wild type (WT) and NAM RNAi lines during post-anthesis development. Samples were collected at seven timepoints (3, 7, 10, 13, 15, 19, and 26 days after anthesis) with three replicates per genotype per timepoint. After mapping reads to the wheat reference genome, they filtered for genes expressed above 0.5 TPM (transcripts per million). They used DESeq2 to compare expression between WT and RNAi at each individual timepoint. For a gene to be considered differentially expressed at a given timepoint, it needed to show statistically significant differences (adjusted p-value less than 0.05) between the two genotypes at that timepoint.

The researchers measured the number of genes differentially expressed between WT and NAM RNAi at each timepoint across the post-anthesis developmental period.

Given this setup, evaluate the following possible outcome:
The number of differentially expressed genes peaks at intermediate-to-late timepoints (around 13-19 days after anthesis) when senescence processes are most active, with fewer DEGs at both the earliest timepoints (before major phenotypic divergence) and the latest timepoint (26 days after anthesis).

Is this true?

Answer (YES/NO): NO